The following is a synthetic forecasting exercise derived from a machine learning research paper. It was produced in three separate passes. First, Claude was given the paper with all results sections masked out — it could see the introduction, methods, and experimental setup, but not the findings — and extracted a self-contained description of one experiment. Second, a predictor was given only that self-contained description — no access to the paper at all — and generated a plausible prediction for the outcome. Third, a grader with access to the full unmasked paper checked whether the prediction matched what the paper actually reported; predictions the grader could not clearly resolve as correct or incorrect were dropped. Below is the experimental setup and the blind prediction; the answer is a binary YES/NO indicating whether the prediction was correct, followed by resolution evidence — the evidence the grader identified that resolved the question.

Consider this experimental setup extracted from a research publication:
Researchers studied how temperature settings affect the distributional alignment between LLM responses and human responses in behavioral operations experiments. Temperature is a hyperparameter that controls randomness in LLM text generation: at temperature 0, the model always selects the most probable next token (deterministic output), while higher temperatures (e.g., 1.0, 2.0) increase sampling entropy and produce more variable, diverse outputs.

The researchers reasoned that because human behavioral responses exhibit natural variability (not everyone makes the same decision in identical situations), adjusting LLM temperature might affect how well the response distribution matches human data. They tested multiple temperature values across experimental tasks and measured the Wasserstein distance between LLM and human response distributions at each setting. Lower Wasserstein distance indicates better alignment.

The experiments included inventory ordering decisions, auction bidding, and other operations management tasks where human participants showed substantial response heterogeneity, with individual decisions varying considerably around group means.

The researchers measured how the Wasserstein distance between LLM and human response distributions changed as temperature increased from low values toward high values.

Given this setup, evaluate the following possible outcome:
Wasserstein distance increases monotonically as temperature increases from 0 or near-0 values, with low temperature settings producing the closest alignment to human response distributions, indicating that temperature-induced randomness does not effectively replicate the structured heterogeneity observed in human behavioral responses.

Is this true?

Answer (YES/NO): NO